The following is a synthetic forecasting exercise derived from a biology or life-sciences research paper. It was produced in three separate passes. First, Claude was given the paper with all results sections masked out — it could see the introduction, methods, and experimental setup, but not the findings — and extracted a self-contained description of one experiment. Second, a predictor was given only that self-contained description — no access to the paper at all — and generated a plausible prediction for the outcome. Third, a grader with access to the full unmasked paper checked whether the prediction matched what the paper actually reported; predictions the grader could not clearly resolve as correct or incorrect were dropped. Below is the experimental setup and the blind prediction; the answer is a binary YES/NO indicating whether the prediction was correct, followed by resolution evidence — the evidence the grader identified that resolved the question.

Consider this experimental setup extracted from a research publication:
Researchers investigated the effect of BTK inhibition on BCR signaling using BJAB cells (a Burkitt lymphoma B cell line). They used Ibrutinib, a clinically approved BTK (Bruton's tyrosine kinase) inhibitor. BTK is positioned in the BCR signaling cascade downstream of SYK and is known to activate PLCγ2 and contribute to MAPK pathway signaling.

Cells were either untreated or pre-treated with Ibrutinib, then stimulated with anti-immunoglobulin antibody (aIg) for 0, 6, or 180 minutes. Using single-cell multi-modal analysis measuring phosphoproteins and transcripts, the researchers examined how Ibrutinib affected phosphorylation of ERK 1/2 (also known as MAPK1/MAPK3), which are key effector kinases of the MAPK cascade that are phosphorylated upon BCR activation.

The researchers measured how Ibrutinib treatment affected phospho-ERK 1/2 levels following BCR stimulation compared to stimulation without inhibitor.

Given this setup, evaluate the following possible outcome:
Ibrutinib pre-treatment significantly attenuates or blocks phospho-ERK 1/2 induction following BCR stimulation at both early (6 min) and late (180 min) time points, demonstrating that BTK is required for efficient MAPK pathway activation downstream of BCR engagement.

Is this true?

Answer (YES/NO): NO